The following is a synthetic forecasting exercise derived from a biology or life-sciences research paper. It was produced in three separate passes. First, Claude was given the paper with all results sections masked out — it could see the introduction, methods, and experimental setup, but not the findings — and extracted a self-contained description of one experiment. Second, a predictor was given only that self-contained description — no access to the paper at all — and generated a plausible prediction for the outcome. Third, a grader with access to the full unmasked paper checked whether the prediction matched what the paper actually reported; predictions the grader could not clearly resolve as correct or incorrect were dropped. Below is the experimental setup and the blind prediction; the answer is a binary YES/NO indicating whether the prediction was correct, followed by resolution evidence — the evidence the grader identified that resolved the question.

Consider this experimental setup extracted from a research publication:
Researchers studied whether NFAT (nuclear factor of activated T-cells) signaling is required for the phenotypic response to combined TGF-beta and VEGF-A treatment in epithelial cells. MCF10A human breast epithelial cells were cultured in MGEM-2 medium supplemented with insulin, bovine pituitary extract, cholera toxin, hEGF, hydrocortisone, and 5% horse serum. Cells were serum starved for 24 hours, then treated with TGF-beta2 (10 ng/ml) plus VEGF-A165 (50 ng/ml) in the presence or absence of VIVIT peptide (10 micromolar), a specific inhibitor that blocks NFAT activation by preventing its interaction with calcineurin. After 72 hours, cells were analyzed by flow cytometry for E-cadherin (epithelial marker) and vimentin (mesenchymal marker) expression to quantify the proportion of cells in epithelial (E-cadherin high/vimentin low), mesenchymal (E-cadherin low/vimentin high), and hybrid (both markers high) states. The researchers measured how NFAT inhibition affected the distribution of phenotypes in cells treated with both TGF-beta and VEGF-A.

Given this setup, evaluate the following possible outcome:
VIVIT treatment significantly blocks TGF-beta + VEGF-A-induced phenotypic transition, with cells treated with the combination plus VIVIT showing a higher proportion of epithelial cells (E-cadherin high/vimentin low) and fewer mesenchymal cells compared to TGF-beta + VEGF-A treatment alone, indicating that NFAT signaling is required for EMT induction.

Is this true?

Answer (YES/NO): NO